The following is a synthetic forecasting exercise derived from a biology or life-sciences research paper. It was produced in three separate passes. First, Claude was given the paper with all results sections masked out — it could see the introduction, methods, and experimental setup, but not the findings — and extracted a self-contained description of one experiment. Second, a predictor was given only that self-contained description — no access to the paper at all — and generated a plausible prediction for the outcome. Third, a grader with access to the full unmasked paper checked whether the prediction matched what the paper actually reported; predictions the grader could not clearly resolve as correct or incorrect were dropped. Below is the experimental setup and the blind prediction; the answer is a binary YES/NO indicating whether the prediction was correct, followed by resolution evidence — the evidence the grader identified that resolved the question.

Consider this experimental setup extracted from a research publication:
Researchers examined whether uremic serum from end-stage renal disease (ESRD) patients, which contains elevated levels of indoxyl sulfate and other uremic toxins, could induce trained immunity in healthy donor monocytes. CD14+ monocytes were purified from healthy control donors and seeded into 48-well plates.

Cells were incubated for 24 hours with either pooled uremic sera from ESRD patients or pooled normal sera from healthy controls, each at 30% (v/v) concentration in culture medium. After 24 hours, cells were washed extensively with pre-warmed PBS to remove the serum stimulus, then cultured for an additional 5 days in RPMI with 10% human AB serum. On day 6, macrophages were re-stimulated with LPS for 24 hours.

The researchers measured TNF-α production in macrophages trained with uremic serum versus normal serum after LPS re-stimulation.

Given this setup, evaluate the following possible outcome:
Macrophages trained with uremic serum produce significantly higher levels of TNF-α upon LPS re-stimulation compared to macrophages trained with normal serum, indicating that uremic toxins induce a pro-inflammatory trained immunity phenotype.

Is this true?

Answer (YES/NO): YES